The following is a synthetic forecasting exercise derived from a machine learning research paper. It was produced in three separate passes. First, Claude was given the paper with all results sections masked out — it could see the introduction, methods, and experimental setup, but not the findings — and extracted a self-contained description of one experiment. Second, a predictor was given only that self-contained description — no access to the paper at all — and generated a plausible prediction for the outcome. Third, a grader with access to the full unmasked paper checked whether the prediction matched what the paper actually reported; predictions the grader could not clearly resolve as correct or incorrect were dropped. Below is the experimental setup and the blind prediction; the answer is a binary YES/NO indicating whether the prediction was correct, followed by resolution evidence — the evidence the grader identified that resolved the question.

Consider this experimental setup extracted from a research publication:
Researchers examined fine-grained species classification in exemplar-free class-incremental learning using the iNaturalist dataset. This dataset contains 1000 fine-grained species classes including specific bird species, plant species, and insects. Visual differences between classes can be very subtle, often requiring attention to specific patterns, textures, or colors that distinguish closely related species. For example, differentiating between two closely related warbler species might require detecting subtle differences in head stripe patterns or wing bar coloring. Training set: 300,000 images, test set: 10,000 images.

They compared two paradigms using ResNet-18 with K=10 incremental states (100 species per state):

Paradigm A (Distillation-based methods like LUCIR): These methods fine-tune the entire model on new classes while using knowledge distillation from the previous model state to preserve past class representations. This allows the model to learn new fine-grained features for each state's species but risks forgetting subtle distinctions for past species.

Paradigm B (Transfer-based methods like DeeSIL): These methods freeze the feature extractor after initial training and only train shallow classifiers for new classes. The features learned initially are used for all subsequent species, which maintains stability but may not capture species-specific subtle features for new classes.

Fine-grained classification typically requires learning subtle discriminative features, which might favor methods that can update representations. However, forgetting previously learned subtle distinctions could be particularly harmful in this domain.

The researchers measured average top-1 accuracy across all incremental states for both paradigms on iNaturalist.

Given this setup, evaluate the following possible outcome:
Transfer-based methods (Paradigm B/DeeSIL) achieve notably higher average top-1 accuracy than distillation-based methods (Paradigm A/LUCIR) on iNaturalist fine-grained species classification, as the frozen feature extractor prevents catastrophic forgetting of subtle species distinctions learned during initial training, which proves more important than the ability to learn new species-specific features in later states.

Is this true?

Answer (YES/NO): YES